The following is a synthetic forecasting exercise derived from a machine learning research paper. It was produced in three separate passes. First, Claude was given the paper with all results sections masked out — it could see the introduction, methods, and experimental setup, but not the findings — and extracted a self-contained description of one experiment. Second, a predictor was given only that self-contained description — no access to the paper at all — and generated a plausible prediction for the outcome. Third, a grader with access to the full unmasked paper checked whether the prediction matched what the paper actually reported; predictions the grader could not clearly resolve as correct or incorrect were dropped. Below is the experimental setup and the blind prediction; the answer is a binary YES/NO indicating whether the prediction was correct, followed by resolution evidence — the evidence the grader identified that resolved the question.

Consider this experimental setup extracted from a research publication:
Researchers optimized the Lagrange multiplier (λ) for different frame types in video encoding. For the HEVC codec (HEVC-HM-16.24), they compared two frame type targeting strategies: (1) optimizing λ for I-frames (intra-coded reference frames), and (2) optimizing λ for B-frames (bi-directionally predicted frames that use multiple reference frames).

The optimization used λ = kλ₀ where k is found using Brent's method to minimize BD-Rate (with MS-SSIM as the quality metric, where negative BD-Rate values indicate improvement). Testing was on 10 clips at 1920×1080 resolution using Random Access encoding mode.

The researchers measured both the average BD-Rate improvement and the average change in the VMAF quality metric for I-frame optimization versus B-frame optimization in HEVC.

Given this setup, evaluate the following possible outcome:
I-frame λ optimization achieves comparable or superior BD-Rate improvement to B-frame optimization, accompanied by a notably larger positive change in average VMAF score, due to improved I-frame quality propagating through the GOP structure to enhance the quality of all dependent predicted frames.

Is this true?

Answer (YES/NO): YES